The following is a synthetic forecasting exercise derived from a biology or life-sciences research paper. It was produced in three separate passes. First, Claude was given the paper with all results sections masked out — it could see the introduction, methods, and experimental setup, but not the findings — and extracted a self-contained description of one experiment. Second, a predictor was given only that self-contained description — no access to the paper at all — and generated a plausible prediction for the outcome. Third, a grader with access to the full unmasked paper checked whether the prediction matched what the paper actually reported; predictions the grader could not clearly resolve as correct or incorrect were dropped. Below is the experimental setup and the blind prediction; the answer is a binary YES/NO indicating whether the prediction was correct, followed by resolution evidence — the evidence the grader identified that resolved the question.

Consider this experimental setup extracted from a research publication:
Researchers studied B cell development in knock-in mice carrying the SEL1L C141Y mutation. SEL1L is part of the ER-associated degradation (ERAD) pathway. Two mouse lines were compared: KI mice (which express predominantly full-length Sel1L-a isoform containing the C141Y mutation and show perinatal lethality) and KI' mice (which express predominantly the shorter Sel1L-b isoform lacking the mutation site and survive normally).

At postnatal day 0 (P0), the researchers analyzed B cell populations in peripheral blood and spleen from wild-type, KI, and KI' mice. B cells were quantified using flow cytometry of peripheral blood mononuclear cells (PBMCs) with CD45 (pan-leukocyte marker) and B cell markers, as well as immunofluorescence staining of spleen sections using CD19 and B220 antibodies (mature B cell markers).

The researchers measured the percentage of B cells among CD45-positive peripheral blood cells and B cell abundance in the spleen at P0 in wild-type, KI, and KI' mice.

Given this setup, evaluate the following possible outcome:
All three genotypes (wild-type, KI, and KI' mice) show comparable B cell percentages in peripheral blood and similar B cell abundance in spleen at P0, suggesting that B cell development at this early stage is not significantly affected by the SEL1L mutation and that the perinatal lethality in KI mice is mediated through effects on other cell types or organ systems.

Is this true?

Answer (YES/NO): NO